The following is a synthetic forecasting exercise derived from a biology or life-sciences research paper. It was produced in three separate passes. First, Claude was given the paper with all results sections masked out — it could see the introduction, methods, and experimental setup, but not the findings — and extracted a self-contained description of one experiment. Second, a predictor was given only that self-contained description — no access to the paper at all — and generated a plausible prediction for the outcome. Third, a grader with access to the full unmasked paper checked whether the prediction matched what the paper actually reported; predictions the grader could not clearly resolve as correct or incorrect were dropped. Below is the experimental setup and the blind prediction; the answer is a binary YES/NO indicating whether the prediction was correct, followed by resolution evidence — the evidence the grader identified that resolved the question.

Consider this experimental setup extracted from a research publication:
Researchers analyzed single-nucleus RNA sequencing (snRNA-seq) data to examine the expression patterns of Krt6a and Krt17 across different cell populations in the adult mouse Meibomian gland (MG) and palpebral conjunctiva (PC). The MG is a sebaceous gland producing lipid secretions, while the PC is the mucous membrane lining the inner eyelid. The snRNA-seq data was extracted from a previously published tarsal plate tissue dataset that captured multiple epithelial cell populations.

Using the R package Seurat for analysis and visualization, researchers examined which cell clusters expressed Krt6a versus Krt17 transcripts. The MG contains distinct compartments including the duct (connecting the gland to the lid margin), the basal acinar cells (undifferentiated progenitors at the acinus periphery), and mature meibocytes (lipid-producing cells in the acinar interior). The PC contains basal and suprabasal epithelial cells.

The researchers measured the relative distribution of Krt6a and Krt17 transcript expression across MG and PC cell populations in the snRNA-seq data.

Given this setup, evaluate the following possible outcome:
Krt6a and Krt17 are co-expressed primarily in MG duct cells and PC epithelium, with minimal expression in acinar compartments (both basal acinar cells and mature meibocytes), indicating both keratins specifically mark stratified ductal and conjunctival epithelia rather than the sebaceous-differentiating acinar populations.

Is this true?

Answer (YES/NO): NO